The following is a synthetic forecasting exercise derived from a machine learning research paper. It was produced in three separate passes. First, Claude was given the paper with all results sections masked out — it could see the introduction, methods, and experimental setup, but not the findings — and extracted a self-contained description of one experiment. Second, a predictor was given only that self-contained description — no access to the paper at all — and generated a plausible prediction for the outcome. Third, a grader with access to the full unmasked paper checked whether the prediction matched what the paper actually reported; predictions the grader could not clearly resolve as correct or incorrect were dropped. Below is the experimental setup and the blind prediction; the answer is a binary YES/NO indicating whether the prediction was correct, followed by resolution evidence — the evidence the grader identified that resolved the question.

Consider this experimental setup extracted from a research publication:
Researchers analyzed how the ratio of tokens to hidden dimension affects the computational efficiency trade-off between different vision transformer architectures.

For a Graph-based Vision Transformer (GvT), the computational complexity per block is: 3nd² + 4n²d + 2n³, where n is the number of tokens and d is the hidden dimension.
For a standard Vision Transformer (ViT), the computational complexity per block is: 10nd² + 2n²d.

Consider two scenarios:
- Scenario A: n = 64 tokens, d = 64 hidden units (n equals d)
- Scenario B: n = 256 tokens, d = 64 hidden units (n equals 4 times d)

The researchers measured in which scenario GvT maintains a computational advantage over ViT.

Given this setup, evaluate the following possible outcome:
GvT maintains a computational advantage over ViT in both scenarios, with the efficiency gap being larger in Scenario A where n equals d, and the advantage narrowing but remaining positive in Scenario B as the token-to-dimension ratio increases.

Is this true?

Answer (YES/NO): NO